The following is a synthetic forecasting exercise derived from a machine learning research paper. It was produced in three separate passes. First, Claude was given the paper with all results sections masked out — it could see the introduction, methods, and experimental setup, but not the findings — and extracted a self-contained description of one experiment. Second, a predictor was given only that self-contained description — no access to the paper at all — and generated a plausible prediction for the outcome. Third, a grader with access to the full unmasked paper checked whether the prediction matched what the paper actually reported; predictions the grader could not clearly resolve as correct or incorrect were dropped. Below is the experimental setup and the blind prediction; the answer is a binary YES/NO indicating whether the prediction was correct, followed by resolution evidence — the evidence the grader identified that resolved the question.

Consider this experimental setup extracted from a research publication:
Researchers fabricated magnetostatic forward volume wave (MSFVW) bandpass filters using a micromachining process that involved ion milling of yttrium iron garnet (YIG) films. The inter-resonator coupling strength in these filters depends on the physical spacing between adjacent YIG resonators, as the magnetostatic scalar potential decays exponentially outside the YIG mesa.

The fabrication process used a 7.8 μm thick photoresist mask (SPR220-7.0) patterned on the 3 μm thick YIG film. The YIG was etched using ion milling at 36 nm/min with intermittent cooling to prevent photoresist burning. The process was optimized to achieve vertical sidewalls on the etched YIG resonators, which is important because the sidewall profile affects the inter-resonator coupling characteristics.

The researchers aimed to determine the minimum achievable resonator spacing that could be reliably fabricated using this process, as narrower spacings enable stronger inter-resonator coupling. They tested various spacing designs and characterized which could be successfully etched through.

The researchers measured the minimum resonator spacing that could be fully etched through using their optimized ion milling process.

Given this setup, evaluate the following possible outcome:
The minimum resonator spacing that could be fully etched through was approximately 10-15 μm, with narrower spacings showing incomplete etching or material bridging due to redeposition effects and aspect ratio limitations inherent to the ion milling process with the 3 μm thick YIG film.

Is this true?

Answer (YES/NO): NO